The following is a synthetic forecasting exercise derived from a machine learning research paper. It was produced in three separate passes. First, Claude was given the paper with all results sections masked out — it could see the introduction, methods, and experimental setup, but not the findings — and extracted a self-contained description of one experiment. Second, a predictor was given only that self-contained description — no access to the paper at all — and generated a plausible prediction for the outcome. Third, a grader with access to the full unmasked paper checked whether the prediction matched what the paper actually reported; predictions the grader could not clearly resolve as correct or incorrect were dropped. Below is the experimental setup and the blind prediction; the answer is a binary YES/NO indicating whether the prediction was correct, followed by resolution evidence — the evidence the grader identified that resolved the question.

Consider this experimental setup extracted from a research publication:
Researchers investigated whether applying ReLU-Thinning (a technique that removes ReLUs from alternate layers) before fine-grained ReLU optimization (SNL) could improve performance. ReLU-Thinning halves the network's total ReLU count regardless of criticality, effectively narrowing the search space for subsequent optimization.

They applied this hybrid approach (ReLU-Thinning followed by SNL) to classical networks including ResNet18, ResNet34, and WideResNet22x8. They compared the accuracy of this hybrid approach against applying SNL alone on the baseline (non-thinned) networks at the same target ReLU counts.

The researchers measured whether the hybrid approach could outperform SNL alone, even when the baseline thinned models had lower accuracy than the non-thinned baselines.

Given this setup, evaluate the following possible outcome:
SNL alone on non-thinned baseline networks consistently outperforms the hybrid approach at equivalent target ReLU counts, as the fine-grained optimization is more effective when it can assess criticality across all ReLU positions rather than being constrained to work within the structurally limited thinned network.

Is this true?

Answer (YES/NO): NO